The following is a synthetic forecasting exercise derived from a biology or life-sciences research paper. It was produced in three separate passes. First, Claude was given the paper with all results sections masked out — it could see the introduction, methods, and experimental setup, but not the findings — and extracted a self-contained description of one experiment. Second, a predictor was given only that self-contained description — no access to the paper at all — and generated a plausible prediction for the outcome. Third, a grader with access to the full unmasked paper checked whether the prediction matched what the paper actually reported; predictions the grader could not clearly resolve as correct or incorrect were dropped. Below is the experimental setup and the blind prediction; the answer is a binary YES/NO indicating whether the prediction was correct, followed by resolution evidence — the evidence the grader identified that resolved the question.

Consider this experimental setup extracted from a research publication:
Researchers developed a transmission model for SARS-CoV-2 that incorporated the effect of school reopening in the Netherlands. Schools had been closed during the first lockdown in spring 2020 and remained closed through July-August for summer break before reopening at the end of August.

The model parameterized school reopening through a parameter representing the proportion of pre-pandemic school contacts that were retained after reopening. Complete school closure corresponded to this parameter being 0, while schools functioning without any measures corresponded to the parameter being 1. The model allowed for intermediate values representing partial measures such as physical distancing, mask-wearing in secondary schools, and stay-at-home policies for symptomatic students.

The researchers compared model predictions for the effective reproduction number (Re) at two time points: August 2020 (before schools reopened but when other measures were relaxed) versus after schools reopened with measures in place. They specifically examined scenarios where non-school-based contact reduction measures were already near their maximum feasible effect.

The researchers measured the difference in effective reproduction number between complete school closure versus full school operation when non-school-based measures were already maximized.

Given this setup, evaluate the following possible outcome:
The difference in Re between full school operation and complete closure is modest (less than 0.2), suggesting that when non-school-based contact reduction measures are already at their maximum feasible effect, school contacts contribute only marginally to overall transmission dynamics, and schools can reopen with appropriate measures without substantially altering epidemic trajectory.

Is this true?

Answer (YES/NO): NO